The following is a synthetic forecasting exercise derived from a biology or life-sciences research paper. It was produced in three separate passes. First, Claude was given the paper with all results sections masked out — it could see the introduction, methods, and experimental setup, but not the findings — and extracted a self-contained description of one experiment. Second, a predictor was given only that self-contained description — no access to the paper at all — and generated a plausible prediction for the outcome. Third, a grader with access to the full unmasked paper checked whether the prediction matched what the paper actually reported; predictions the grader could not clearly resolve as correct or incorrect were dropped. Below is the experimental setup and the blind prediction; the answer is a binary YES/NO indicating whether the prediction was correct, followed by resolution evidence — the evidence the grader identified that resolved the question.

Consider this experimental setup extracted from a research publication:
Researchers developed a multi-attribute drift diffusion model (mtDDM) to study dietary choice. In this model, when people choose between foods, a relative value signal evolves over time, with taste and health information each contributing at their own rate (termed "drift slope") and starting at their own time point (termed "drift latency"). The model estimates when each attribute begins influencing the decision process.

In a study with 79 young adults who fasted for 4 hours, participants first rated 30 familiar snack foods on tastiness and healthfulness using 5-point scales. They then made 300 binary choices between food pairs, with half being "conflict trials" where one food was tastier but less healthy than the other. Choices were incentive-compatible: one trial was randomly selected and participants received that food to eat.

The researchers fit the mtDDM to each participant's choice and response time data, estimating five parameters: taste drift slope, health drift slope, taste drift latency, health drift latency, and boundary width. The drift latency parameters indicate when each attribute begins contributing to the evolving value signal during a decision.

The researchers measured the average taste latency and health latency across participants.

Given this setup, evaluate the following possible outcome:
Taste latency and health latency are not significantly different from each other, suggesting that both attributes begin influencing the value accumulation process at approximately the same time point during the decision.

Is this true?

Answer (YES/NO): NO